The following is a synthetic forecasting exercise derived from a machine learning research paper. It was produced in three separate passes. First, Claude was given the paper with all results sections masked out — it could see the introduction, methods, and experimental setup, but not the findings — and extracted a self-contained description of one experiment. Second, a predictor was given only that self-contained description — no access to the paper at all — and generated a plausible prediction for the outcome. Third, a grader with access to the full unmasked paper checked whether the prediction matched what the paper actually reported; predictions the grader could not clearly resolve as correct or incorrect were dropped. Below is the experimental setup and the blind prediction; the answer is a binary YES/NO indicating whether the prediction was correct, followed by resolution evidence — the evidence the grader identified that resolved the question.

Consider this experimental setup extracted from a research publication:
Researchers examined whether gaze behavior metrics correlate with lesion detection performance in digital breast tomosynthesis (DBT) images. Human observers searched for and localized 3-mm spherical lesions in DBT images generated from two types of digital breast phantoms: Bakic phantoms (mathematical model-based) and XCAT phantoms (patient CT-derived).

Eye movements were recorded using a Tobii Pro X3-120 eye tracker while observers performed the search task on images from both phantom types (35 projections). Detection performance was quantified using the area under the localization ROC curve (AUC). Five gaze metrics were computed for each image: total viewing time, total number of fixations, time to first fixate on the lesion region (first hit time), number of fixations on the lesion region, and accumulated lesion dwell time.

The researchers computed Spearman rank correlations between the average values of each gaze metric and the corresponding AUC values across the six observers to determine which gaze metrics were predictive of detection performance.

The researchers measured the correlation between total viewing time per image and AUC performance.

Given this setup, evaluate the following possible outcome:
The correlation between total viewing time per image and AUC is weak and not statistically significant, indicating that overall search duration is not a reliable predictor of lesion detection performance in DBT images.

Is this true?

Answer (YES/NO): NO